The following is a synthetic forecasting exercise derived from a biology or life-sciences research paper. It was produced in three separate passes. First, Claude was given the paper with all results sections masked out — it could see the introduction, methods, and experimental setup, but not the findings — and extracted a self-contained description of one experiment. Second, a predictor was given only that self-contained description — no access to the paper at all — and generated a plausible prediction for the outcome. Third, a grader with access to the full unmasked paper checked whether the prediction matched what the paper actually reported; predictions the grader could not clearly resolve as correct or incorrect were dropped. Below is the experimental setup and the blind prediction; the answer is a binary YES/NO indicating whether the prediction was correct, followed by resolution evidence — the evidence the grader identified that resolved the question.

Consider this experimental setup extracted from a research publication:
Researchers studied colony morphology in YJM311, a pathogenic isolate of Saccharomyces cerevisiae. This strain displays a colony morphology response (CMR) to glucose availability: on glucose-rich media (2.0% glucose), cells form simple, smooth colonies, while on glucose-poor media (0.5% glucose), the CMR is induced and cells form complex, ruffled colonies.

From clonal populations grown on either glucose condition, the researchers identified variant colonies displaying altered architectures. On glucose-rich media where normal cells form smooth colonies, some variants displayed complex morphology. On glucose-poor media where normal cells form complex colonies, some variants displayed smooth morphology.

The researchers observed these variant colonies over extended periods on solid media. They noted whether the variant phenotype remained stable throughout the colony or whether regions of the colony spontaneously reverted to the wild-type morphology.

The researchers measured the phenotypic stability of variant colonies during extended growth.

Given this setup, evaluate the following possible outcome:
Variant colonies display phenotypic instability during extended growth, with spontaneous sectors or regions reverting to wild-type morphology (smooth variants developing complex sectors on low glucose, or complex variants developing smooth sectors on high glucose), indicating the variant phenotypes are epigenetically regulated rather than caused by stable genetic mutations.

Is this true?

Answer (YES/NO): NO